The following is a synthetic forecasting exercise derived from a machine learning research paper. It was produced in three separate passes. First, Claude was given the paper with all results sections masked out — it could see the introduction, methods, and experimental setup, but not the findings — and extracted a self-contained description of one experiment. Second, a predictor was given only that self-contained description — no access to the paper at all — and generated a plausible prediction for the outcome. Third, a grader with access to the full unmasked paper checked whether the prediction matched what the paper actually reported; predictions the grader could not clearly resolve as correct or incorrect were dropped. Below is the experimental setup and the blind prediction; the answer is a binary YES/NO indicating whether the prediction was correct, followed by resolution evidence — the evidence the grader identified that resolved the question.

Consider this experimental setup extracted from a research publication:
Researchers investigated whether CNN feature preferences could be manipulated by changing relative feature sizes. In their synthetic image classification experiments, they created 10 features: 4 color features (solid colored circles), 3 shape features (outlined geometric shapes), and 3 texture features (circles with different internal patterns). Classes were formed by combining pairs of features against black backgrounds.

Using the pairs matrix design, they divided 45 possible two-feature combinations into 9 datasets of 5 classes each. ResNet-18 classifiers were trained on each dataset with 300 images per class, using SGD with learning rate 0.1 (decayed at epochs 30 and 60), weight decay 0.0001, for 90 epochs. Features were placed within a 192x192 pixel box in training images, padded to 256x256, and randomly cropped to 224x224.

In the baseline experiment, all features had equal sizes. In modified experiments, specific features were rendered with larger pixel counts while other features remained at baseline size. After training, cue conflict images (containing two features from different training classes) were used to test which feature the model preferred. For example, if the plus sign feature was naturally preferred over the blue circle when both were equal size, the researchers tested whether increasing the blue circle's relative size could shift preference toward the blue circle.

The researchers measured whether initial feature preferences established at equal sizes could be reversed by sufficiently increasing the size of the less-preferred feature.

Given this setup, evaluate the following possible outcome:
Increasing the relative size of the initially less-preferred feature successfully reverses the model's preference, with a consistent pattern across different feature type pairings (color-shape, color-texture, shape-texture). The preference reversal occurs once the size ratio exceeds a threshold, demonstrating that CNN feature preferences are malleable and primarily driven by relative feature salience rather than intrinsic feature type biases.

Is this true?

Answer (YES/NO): YES